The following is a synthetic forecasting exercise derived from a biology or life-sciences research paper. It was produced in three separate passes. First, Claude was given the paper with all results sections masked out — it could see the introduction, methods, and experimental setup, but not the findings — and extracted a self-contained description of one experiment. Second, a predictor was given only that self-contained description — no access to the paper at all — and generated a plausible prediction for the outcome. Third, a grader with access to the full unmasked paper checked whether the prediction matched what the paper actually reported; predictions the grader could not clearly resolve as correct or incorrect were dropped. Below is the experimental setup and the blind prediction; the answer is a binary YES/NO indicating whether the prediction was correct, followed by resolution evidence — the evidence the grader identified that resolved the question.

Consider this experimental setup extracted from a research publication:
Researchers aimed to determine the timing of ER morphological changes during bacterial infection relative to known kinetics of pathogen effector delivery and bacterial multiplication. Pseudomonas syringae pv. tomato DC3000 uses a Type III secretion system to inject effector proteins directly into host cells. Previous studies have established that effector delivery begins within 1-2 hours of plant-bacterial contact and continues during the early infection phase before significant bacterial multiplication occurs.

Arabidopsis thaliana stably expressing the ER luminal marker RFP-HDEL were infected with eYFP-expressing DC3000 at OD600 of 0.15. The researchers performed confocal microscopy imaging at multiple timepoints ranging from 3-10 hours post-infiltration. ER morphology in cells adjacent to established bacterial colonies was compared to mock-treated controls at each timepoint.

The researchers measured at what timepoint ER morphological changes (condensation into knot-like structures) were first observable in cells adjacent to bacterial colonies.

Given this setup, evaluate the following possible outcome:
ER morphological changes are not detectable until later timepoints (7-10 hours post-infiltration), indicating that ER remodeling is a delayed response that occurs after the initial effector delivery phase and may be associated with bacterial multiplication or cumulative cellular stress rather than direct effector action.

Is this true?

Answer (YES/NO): NO